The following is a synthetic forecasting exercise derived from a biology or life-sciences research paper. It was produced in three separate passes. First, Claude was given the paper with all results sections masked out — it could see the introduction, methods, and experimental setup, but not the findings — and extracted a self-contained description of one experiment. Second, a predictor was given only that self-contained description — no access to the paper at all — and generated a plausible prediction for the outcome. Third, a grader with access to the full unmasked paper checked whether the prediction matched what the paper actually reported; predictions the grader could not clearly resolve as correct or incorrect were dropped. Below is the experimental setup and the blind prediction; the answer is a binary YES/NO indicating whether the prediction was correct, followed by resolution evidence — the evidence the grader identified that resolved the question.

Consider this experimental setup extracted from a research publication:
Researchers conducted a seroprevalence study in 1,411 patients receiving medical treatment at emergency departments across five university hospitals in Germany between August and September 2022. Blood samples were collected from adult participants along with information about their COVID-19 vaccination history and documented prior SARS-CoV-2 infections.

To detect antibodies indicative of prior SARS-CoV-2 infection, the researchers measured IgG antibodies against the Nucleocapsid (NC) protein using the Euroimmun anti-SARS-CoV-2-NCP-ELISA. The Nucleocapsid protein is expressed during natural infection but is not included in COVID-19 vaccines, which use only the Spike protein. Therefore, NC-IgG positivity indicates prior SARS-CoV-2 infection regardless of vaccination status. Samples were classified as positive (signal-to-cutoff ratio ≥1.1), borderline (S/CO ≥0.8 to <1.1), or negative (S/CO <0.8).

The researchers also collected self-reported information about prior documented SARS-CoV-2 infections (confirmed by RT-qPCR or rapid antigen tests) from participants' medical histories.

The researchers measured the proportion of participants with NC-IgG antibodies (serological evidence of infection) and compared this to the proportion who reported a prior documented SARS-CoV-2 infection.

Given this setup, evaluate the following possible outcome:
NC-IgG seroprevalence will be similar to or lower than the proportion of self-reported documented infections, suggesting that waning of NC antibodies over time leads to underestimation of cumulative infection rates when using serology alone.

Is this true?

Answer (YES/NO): YES